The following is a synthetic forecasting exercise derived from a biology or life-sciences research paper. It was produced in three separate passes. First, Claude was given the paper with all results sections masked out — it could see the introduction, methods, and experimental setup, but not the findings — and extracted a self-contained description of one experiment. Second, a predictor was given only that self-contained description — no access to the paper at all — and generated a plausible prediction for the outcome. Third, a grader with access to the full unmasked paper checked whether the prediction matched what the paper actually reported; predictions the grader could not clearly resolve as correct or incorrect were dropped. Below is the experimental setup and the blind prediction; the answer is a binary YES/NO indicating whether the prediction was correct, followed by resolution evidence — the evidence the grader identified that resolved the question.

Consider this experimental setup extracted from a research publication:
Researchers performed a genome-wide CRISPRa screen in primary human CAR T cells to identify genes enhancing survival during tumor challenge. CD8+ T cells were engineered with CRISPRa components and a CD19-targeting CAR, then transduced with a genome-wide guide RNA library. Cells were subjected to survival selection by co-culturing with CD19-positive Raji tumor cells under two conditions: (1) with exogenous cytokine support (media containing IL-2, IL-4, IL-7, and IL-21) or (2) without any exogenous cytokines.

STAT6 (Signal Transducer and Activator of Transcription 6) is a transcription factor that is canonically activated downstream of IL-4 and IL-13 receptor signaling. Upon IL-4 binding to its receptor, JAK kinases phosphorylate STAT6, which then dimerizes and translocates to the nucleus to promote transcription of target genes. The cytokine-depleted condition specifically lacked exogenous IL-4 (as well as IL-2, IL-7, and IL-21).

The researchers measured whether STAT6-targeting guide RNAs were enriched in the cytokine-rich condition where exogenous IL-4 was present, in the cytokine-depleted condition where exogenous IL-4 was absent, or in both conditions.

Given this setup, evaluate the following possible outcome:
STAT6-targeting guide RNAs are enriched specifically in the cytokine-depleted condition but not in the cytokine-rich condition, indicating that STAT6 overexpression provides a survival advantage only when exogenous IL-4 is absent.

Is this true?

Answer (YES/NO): YES